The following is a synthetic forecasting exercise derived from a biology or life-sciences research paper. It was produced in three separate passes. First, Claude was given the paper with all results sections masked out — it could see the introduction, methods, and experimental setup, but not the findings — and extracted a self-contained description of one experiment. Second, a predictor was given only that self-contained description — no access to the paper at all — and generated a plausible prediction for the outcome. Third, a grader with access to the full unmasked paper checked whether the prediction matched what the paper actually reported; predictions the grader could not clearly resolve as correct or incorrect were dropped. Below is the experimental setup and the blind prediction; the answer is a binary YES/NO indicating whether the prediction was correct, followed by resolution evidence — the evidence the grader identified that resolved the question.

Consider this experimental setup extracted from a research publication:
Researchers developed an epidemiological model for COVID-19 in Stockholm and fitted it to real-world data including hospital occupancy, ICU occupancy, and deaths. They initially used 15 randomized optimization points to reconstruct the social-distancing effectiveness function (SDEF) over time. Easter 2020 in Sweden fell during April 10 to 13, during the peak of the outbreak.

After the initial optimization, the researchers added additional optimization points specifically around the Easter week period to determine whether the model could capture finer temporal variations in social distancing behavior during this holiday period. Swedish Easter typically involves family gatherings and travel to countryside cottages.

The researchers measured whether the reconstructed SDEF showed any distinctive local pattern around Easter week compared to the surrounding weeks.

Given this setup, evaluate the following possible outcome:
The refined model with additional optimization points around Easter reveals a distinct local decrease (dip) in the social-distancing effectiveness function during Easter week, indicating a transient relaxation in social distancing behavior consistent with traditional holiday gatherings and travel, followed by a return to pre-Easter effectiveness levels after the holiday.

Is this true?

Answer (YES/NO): NO